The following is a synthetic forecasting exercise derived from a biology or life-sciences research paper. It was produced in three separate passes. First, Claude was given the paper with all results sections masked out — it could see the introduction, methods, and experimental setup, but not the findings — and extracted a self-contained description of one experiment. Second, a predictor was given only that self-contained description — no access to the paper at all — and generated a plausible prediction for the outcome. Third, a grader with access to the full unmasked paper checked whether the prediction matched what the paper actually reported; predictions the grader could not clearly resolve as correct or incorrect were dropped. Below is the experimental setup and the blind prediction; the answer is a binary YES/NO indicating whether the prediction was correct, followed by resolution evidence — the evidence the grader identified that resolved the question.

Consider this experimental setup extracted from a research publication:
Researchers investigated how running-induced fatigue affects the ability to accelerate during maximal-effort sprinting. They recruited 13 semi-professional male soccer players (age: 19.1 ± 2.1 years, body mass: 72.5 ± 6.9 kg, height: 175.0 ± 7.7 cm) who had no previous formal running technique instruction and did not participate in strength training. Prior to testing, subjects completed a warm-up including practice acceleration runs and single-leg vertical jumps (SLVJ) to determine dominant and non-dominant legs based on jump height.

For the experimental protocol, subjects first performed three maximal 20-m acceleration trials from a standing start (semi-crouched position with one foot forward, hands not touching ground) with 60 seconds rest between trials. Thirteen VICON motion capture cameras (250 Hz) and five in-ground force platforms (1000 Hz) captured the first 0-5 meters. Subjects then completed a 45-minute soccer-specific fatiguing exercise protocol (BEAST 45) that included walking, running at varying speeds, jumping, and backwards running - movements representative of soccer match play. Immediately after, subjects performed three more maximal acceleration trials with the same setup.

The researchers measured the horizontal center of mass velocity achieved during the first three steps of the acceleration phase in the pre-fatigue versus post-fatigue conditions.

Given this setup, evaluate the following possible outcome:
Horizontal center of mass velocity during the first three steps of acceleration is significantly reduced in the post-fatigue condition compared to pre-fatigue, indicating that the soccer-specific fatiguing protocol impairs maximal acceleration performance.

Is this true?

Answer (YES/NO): NO